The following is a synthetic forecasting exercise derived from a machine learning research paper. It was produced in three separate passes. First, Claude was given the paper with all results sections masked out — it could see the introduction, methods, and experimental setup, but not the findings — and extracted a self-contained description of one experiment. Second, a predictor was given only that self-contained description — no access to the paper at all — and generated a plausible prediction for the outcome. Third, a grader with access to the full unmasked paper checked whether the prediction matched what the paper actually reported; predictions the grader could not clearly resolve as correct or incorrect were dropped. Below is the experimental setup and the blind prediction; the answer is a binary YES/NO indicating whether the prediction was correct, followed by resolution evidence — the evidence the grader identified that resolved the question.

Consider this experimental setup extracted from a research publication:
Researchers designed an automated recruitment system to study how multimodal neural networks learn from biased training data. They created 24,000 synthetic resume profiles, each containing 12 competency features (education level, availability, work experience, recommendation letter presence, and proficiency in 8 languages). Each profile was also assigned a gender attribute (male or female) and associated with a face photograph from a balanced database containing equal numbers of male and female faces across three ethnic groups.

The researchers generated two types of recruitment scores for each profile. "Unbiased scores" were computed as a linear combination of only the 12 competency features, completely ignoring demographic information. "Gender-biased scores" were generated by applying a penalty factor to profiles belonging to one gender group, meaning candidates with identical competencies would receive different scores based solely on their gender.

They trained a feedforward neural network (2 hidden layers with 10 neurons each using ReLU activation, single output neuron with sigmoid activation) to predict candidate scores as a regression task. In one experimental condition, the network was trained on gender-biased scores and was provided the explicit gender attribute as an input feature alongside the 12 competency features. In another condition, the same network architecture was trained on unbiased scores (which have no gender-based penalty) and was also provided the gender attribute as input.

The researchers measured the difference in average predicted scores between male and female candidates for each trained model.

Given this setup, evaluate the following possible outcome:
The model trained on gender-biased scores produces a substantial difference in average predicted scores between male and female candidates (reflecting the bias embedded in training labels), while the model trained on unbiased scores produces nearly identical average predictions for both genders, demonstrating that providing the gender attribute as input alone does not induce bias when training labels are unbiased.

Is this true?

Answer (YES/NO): YES